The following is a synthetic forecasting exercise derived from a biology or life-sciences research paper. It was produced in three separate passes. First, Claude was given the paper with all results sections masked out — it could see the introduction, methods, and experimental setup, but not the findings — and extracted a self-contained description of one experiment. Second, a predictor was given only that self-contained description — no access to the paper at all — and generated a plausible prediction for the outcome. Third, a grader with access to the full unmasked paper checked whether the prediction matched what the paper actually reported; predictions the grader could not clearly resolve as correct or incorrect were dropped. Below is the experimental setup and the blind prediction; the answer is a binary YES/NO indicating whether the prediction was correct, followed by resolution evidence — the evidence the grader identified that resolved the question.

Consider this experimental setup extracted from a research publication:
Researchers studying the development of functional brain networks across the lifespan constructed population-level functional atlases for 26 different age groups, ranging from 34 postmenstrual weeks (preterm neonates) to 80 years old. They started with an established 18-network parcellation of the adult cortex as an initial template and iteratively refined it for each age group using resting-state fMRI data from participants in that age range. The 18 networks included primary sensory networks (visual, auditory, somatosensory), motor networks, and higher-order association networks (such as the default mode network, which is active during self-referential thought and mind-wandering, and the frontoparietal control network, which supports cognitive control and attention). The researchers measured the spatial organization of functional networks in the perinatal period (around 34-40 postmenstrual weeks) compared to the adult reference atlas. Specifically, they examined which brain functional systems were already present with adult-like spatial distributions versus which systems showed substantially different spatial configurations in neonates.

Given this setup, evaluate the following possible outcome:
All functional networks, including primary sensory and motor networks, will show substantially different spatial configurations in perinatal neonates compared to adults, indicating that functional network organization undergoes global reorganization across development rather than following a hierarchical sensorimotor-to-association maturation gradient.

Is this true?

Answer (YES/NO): NO